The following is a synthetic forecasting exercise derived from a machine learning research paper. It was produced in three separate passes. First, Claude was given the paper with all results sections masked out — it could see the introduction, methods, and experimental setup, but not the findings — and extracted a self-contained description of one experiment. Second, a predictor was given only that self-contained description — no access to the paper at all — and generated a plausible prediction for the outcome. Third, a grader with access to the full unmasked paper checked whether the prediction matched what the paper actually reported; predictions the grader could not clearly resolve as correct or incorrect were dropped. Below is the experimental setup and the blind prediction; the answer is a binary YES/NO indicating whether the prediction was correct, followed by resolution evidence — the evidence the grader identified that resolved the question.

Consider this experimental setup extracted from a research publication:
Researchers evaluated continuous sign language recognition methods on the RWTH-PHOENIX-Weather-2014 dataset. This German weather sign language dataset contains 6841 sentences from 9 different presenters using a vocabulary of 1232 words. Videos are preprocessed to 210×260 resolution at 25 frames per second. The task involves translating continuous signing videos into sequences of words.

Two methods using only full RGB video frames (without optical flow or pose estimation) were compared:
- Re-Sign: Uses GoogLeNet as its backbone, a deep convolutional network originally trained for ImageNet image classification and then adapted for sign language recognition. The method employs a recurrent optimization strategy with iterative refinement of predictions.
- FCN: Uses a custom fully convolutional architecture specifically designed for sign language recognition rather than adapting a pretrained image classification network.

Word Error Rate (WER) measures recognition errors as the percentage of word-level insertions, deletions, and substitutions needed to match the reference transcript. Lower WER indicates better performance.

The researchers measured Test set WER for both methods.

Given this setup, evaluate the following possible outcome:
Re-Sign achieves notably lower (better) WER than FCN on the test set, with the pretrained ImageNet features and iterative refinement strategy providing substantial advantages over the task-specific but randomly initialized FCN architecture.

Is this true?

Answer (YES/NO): NO